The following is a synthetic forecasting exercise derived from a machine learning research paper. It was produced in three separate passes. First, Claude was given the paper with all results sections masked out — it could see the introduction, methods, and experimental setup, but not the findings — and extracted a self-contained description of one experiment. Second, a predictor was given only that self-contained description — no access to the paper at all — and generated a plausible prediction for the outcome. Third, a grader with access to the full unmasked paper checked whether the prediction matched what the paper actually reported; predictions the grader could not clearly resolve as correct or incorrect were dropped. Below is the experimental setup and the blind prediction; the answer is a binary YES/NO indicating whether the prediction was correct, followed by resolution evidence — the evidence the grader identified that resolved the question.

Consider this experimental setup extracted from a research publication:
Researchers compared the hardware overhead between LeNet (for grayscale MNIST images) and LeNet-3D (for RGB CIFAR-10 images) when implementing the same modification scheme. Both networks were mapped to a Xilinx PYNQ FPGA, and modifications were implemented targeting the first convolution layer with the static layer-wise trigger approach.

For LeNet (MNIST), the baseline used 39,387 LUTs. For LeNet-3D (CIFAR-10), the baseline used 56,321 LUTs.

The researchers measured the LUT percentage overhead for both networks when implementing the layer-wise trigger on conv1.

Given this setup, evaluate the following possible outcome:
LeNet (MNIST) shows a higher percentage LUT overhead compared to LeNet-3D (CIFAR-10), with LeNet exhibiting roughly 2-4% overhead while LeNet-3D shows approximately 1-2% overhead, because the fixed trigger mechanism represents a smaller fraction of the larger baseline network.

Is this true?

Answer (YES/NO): NO